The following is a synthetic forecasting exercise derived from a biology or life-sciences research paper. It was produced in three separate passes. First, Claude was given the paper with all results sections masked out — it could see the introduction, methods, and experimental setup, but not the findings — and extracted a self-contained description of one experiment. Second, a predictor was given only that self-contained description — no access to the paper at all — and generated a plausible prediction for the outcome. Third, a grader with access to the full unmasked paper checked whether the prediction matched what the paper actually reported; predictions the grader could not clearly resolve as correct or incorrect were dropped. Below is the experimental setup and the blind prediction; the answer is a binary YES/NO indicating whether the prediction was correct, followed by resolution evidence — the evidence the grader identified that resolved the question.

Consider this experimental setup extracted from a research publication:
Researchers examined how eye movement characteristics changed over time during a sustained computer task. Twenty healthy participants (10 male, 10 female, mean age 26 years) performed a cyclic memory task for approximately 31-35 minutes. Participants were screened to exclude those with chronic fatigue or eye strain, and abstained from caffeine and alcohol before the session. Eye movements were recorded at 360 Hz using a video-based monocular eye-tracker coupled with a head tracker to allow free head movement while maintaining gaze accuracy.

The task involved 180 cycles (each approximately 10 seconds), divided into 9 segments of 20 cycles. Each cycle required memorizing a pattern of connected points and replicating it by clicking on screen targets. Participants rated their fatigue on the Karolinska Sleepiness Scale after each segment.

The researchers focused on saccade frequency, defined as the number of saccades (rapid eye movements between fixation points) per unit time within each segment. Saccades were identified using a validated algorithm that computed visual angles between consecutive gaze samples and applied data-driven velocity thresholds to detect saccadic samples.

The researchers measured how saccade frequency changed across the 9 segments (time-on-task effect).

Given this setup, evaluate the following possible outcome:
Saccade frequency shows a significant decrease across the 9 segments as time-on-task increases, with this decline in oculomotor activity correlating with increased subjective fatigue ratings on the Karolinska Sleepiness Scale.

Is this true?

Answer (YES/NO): YES